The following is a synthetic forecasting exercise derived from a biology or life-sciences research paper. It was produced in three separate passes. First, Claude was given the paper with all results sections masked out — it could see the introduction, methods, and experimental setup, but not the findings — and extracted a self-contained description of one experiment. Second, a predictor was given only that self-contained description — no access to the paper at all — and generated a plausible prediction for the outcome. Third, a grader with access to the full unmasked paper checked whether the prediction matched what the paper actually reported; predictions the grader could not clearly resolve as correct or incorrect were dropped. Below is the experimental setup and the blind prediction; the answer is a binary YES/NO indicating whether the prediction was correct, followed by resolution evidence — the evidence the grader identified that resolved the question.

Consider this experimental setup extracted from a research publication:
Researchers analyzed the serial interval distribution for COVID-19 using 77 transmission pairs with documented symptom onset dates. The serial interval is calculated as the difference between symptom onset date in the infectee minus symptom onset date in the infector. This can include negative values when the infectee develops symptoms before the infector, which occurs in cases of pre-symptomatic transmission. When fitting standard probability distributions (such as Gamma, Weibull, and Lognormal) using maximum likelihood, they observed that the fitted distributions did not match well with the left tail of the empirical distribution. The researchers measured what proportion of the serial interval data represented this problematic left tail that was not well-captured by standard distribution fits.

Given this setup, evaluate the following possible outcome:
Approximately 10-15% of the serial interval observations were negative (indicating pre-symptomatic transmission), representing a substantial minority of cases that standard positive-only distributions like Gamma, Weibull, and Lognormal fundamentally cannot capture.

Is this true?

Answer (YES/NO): NO